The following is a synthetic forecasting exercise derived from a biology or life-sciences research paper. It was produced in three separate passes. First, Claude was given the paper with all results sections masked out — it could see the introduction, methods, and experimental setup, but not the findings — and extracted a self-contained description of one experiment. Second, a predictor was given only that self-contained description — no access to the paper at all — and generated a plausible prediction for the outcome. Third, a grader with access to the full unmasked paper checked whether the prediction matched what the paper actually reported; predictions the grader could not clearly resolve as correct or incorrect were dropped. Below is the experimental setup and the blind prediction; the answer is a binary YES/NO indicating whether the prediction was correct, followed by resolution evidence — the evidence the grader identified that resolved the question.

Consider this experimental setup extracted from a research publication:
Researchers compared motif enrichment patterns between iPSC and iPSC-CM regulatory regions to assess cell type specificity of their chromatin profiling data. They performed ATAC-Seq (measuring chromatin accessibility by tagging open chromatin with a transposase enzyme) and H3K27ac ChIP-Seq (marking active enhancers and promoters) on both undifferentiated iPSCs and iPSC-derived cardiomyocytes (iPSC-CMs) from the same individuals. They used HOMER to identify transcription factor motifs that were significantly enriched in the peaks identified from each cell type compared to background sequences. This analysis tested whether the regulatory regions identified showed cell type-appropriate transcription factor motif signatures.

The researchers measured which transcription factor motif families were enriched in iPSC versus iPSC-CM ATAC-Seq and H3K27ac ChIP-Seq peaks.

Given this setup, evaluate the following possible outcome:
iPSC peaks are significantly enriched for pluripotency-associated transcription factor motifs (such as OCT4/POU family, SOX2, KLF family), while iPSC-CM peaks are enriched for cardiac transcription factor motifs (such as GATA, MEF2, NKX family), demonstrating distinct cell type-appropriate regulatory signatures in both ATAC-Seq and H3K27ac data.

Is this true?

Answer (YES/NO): YES